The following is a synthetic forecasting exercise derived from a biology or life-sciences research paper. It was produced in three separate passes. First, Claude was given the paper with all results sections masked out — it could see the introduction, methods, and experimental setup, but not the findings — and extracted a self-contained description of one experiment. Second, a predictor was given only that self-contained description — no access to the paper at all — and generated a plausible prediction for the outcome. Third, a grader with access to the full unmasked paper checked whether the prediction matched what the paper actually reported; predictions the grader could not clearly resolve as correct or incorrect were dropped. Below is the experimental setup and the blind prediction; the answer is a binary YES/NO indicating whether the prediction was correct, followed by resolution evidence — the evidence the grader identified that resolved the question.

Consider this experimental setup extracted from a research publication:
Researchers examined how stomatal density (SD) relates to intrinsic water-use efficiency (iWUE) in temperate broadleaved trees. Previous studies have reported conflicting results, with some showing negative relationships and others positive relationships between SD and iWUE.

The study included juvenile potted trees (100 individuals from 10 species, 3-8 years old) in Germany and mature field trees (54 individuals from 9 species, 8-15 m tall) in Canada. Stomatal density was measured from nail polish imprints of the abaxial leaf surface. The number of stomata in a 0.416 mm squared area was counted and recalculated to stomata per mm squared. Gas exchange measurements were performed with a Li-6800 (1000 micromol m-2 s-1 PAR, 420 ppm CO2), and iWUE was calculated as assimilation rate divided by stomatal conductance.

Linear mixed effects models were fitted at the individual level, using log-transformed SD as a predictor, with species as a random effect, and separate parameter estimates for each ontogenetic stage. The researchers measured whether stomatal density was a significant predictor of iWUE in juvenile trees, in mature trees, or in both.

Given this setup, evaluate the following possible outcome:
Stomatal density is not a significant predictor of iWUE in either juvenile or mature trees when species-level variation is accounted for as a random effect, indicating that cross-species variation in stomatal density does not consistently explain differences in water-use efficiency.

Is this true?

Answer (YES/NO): YES